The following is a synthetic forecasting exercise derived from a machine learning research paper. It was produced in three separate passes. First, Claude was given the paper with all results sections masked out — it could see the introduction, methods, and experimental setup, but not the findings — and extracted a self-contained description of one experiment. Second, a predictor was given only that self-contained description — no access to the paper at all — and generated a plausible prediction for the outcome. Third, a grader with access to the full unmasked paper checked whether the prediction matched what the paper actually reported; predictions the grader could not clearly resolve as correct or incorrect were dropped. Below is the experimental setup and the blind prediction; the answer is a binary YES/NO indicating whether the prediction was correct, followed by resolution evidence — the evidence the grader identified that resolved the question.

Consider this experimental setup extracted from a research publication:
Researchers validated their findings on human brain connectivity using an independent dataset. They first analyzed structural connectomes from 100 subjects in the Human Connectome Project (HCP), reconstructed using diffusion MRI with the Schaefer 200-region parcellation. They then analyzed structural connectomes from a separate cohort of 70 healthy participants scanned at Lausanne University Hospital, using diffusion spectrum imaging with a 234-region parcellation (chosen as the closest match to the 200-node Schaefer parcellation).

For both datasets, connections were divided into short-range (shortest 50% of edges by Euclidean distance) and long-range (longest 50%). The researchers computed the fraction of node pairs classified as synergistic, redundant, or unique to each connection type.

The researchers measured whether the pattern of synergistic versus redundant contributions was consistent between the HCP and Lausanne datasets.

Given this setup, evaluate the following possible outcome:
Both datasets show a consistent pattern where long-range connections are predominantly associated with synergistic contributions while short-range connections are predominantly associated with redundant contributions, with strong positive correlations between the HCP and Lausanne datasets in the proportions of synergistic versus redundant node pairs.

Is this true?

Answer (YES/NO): NO